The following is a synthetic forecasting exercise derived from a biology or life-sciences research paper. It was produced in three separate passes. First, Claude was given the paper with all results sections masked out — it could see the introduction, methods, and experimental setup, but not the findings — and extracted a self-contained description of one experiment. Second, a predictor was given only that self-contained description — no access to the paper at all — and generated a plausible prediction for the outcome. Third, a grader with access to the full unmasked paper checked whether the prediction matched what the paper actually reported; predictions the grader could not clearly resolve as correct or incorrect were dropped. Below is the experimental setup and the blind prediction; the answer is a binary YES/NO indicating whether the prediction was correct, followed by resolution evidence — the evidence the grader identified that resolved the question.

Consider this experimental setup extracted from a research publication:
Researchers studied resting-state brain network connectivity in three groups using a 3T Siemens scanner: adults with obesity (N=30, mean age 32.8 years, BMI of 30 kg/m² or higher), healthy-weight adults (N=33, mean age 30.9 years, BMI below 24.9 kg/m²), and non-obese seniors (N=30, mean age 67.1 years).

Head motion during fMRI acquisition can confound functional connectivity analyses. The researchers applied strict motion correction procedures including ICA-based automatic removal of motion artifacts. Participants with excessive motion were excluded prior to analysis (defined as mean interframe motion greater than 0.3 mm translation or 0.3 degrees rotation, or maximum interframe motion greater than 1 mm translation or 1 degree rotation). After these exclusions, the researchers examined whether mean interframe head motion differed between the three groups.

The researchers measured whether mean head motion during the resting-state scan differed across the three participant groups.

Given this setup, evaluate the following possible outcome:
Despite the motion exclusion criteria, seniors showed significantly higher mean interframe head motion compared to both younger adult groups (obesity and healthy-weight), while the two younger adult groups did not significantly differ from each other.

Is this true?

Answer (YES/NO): NO